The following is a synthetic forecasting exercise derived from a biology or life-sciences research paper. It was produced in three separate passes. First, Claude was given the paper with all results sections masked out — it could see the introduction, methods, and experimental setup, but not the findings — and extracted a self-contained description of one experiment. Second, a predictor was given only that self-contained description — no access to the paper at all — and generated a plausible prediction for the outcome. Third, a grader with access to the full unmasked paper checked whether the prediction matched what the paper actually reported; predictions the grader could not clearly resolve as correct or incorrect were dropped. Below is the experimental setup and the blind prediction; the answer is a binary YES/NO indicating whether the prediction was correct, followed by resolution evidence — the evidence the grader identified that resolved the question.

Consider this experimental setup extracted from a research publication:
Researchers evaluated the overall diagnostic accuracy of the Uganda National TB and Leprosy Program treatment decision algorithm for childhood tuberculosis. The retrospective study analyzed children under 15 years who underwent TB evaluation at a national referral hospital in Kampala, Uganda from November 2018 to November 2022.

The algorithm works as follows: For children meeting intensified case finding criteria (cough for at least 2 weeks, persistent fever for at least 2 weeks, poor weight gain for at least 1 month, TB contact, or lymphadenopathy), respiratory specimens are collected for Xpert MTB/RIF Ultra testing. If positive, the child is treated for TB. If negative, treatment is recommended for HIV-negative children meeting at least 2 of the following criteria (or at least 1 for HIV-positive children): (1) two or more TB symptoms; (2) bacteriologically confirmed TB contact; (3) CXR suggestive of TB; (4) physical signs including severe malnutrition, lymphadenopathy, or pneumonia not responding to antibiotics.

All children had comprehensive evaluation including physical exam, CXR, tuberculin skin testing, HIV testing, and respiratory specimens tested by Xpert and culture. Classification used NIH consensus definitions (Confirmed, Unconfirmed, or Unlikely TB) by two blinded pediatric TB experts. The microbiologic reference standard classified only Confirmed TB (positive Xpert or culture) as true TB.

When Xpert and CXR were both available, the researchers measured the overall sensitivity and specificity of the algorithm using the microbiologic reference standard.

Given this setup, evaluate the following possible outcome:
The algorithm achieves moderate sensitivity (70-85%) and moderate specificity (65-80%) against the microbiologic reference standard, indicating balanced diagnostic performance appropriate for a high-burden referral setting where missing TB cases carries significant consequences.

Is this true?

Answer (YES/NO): NO